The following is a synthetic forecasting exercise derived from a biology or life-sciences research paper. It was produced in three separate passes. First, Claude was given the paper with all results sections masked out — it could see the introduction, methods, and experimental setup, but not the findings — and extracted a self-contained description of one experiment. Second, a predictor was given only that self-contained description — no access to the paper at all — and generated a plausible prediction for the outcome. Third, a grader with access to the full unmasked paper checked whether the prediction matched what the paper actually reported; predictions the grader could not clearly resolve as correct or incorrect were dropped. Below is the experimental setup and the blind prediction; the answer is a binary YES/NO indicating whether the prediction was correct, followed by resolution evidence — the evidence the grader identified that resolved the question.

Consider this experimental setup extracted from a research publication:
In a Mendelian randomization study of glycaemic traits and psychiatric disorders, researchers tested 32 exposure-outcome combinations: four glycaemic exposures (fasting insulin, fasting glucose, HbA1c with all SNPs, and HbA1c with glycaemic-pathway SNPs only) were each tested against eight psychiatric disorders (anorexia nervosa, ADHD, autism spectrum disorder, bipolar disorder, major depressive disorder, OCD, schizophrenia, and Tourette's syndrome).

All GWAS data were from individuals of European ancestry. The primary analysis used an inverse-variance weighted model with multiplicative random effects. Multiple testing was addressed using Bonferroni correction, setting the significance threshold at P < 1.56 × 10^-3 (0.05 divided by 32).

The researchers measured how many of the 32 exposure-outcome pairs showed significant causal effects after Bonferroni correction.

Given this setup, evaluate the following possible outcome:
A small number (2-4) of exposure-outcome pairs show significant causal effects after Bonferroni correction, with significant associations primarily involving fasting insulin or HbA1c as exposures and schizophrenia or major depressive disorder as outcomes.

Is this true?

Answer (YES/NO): NO